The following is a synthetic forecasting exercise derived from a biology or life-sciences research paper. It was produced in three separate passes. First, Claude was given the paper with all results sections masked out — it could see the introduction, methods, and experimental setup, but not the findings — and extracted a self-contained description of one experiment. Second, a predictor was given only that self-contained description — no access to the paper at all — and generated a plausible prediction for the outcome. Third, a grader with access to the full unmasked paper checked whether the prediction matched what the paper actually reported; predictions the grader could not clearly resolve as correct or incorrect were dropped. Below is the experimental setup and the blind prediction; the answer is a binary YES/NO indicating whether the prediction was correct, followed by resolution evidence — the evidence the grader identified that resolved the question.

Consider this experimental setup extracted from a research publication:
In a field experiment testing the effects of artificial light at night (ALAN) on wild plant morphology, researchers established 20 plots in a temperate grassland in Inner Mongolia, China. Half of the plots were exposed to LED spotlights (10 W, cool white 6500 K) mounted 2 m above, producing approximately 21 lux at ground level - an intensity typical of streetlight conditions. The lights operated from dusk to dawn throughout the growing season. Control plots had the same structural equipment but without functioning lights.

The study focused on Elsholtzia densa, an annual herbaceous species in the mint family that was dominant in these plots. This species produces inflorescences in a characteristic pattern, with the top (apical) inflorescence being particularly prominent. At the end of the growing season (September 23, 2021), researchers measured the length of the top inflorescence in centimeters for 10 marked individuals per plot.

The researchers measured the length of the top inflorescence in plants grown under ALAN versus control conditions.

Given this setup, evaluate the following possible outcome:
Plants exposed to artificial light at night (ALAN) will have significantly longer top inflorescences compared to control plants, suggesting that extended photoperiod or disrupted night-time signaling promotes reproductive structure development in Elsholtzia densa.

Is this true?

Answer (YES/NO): YES